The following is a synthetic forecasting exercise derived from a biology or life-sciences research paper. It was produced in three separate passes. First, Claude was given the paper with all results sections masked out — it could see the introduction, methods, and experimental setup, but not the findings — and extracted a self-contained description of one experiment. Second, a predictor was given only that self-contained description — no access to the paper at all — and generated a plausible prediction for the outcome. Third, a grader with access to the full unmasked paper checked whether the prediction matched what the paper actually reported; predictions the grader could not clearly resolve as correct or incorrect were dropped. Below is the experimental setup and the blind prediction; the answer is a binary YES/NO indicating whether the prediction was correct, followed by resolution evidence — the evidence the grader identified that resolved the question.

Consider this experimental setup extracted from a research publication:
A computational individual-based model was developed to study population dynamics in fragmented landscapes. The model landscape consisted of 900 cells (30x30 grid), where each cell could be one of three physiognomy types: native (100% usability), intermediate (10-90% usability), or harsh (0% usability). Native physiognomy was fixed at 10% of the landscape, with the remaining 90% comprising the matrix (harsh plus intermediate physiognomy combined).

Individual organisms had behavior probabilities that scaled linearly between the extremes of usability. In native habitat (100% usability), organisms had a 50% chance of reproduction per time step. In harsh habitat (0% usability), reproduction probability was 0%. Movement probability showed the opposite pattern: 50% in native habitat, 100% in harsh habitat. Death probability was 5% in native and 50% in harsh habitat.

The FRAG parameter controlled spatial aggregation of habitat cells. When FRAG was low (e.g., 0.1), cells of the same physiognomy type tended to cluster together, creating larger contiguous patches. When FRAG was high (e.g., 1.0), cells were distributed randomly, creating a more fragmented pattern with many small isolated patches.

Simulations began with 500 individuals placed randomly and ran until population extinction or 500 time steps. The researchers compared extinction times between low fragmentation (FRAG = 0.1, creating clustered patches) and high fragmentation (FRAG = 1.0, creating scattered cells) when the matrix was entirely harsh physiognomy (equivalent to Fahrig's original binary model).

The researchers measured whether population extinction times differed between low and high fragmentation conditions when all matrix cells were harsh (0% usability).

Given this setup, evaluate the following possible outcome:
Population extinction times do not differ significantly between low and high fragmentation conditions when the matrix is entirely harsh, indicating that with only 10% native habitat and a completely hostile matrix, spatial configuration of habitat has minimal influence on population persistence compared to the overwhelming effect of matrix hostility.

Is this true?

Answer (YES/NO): NO